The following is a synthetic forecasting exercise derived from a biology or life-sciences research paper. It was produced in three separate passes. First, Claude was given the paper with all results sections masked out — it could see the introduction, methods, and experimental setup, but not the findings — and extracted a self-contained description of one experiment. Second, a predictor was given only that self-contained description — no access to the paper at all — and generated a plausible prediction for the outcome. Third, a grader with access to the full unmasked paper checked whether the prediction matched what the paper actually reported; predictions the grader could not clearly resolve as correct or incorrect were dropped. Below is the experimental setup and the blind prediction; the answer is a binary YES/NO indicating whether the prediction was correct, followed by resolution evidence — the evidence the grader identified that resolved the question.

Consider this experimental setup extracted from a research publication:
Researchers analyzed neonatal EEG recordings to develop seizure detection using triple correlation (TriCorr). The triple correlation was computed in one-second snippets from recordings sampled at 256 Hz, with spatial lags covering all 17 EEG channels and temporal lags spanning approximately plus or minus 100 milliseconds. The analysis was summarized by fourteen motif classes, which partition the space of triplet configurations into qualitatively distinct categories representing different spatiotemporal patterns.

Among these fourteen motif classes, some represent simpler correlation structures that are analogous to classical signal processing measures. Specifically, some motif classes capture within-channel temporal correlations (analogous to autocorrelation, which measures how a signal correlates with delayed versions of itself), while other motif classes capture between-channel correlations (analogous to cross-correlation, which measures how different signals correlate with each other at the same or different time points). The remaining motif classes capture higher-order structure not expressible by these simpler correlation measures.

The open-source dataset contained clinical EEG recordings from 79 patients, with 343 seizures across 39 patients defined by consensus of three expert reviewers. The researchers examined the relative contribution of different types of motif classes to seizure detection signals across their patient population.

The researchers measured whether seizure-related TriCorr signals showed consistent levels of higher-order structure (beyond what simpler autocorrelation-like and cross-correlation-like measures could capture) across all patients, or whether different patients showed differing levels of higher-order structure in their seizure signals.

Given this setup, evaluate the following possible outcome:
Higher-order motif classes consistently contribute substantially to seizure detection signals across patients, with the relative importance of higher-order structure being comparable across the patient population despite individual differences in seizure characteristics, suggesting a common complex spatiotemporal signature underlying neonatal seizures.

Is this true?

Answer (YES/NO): NO